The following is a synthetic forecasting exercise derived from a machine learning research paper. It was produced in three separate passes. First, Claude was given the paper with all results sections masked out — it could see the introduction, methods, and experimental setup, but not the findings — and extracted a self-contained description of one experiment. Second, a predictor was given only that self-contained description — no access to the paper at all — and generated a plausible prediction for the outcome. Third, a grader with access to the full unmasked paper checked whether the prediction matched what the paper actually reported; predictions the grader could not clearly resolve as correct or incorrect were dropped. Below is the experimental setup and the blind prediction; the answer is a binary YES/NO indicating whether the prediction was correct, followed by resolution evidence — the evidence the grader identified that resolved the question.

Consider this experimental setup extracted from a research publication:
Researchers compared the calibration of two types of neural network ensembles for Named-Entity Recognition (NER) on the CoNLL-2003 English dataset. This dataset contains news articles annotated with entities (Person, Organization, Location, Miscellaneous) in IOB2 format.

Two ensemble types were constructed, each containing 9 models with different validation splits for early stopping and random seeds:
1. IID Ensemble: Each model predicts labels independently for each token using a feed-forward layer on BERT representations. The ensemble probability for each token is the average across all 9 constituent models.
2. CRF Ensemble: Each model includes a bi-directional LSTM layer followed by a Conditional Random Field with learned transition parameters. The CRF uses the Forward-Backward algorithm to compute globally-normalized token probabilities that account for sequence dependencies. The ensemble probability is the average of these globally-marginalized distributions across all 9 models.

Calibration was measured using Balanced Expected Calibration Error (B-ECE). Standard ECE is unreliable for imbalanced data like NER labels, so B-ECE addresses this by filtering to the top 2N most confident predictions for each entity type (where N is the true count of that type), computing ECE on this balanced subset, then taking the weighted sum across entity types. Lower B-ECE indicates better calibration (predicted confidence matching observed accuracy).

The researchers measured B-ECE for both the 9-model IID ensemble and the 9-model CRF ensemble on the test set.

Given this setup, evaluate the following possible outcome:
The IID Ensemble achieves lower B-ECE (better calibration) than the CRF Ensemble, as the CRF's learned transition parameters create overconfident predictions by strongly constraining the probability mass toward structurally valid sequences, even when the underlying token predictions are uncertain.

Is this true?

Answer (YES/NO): NO